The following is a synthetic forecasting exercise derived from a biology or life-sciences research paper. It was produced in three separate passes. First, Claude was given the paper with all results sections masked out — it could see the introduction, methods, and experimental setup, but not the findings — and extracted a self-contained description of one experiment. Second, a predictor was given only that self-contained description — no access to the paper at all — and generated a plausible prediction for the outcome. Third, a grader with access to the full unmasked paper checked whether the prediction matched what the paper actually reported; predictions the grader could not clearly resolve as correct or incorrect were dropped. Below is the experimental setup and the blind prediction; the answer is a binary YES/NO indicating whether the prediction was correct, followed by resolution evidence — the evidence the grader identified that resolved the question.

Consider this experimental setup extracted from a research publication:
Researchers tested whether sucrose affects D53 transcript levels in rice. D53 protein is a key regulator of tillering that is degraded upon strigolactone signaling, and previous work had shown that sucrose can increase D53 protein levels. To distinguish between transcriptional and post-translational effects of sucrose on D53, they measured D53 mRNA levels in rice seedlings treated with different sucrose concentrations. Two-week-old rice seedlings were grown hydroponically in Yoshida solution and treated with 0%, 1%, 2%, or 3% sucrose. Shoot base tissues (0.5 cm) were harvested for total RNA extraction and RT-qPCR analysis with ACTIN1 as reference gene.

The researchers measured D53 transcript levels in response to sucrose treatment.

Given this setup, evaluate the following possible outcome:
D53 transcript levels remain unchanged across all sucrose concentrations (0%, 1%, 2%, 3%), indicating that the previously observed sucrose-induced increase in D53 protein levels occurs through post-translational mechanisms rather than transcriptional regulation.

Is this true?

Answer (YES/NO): YES